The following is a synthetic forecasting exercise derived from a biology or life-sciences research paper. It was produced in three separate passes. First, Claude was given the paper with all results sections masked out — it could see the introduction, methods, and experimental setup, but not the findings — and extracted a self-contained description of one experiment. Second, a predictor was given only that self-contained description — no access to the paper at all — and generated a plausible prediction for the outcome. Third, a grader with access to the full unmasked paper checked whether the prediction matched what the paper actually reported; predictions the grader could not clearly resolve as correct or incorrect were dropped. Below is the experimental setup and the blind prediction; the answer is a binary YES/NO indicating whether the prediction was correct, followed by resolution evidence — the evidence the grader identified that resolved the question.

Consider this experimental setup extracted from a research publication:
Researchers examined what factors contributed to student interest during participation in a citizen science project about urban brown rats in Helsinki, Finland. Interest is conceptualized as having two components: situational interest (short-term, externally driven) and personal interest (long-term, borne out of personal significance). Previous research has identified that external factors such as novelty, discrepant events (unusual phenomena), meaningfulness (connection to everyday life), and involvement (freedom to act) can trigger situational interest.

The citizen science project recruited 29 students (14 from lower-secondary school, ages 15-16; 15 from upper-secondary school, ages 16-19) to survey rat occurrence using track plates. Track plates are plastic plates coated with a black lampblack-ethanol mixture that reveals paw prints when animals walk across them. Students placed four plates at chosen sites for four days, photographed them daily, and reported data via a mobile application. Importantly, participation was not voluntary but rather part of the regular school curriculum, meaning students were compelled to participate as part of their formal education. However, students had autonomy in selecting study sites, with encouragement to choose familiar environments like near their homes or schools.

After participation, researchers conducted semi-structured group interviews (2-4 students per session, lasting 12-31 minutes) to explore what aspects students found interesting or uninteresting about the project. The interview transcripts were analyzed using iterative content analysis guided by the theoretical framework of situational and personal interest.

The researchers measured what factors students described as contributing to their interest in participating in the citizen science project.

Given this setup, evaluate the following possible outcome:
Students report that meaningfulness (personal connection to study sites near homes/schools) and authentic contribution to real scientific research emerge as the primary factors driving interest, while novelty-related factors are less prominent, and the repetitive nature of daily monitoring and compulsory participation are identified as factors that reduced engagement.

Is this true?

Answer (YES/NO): NO